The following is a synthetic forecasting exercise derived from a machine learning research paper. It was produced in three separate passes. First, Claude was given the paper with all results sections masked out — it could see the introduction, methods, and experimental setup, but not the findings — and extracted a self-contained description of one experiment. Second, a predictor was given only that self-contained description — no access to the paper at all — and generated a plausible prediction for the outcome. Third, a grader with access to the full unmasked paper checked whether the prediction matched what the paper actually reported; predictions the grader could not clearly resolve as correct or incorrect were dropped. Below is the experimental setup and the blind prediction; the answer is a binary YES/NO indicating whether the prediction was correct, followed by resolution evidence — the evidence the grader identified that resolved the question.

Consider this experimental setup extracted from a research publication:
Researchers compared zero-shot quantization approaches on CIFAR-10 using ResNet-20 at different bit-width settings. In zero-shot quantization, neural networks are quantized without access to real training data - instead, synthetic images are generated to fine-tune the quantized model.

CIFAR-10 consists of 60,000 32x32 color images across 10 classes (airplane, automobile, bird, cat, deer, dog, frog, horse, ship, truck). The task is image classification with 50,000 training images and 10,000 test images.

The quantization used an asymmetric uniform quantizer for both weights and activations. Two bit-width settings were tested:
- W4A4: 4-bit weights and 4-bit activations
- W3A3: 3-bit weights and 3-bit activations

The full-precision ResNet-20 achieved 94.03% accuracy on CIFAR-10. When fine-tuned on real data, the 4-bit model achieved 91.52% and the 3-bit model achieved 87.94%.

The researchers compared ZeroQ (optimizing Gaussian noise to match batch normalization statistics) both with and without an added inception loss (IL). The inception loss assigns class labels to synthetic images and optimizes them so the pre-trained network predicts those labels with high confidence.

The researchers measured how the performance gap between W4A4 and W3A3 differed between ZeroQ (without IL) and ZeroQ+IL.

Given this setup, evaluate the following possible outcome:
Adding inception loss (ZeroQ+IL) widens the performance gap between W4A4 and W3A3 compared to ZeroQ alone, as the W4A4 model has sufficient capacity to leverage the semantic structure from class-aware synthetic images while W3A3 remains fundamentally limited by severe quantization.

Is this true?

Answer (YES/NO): NO